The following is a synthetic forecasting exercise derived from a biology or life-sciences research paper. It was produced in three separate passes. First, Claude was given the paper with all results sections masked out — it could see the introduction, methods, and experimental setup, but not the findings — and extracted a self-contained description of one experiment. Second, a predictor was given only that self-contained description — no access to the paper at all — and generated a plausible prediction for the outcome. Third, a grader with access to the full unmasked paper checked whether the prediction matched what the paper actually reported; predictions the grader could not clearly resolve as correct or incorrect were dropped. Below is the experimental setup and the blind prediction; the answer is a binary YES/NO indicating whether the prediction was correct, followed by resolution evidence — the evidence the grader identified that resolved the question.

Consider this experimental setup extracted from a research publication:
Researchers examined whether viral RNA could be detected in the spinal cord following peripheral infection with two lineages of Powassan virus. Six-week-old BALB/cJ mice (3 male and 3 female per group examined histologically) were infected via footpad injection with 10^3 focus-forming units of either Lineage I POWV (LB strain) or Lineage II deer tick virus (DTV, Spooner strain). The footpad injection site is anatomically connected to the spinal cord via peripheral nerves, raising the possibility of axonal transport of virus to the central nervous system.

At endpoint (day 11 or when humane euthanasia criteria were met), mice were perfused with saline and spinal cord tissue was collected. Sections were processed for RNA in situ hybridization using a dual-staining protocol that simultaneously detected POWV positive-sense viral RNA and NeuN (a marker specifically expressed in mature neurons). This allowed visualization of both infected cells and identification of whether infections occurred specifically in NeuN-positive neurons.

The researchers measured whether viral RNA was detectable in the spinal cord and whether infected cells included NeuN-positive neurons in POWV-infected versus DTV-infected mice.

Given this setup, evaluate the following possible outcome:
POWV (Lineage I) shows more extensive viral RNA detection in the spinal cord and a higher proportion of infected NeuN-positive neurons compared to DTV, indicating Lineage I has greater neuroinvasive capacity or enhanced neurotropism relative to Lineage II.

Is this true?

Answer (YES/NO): YES